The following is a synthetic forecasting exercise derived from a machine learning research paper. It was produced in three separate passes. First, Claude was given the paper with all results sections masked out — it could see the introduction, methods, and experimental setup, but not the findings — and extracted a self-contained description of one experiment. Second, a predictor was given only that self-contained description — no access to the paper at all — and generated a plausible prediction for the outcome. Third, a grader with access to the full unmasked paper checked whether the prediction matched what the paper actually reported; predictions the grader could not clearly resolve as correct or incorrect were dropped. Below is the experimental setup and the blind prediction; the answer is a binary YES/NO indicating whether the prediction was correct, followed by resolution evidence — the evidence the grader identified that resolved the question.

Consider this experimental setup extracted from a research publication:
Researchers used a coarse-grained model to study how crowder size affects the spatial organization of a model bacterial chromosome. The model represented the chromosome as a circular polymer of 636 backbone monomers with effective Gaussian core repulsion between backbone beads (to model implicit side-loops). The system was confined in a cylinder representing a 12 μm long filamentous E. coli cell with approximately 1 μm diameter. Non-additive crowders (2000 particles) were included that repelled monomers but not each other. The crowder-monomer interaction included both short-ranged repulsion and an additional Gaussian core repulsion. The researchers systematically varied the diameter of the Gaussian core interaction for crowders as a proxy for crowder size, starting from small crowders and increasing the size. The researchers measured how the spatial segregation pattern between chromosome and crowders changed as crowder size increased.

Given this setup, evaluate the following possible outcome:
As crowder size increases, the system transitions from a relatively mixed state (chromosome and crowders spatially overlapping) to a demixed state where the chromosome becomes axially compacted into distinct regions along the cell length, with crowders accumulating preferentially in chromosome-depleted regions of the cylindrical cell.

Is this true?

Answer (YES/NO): YES